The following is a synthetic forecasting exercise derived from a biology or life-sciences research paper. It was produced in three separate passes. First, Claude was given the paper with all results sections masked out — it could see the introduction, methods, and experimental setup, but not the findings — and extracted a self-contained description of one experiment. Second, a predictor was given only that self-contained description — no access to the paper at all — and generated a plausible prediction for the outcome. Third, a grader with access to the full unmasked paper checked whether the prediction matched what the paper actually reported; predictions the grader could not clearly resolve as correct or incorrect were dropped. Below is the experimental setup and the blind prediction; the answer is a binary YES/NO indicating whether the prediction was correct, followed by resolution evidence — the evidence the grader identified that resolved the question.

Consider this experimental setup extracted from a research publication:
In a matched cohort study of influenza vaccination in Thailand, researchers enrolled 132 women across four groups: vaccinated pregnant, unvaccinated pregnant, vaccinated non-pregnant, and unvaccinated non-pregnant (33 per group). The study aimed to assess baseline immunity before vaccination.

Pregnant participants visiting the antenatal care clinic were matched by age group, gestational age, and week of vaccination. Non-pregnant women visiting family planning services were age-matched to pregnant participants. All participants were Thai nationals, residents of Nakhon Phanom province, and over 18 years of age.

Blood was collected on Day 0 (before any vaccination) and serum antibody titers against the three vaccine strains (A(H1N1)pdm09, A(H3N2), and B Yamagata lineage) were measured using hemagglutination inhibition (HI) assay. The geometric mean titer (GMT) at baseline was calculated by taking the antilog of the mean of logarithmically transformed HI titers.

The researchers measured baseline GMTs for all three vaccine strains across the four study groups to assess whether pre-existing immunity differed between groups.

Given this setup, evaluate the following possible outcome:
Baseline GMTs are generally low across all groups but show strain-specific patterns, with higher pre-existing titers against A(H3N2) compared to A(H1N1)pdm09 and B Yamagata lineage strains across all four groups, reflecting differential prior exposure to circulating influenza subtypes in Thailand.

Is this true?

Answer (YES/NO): YES